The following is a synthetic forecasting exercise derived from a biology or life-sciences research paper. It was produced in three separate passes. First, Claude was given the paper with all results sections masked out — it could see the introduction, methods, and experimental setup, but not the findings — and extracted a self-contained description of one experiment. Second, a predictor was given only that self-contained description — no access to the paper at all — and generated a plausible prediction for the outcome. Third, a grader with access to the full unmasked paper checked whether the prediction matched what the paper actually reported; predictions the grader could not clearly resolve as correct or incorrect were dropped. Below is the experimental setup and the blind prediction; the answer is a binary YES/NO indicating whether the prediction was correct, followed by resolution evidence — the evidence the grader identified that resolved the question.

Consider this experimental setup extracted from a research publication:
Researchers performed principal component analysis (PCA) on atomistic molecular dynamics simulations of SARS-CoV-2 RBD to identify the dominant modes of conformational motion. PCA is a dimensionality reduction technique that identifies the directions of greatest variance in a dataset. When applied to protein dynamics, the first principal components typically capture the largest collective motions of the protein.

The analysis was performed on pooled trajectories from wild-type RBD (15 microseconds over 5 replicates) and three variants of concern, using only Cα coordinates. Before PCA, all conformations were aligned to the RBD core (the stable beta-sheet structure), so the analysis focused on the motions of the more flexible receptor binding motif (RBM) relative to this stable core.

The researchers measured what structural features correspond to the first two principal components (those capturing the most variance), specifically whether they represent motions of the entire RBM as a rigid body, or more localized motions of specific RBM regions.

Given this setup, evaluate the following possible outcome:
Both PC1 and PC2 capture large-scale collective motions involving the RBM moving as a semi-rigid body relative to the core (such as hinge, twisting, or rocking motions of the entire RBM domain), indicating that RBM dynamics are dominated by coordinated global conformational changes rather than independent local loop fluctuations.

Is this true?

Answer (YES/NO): YES